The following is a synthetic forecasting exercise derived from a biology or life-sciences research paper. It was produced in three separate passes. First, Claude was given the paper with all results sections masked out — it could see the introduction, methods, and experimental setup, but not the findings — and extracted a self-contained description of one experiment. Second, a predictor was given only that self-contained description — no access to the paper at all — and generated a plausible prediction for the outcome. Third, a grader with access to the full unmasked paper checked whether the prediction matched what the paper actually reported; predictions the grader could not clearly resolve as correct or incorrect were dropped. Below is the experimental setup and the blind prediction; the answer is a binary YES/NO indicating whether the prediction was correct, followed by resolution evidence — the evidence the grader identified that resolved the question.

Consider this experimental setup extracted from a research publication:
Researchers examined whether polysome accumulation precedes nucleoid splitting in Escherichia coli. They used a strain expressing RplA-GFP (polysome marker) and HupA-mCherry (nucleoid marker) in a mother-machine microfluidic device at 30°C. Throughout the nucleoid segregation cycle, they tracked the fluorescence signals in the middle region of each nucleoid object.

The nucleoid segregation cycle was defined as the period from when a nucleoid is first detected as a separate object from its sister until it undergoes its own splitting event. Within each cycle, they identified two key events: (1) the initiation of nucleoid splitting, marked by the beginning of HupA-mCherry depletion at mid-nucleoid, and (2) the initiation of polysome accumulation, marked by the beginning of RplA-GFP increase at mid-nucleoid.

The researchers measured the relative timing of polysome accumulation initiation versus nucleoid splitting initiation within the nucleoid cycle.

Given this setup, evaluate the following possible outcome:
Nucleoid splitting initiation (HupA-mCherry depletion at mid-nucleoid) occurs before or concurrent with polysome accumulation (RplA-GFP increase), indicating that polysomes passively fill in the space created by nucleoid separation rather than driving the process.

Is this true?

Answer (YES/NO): NO